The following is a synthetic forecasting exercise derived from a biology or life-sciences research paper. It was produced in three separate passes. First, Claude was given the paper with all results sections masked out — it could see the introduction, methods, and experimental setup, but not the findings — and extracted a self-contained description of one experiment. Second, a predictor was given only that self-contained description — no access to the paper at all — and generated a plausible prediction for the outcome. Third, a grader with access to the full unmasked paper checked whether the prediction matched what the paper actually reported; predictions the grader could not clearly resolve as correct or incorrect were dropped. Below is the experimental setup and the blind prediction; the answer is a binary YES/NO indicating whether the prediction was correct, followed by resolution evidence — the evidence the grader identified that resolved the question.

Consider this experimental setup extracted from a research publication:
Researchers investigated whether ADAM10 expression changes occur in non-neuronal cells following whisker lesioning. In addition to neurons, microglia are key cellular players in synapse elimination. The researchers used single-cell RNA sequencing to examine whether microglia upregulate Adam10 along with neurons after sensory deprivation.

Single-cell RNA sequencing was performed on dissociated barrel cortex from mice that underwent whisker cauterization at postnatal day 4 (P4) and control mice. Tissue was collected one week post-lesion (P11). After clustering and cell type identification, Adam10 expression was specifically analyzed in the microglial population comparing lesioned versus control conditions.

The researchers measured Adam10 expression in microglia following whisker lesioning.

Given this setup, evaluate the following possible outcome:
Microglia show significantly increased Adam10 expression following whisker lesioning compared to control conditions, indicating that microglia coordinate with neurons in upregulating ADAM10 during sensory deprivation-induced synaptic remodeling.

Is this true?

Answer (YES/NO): YES